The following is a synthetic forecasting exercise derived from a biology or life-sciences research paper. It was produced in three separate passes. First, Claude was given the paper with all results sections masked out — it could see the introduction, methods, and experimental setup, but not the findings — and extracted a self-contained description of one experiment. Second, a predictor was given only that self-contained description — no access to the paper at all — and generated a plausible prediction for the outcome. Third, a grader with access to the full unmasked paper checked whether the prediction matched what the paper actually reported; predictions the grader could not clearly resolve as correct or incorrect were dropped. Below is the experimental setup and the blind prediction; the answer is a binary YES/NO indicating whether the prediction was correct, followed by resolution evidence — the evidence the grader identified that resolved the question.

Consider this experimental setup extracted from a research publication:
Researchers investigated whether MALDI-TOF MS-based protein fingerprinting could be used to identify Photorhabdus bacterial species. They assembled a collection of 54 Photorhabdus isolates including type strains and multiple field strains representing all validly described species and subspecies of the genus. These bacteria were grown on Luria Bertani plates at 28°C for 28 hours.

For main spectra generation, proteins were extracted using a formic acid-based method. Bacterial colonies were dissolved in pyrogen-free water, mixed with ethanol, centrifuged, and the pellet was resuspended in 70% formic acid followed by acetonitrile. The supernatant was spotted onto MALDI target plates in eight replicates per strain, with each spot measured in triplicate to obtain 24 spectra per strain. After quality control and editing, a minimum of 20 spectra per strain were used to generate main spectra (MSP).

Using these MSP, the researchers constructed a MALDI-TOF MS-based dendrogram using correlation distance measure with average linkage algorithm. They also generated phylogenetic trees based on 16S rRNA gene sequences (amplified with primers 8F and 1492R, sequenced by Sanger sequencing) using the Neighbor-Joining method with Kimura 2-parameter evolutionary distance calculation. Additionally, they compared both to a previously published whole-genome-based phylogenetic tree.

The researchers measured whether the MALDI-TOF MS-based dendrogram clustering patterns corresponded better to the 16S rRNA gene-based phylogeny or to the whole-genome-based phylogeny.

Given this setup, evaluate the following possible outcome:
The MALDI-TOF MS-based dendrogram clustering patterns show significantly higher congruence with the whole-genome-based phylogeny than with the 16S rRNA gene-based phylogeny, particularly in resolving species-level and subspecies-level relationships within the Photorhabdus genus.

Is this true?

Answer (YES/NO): YES